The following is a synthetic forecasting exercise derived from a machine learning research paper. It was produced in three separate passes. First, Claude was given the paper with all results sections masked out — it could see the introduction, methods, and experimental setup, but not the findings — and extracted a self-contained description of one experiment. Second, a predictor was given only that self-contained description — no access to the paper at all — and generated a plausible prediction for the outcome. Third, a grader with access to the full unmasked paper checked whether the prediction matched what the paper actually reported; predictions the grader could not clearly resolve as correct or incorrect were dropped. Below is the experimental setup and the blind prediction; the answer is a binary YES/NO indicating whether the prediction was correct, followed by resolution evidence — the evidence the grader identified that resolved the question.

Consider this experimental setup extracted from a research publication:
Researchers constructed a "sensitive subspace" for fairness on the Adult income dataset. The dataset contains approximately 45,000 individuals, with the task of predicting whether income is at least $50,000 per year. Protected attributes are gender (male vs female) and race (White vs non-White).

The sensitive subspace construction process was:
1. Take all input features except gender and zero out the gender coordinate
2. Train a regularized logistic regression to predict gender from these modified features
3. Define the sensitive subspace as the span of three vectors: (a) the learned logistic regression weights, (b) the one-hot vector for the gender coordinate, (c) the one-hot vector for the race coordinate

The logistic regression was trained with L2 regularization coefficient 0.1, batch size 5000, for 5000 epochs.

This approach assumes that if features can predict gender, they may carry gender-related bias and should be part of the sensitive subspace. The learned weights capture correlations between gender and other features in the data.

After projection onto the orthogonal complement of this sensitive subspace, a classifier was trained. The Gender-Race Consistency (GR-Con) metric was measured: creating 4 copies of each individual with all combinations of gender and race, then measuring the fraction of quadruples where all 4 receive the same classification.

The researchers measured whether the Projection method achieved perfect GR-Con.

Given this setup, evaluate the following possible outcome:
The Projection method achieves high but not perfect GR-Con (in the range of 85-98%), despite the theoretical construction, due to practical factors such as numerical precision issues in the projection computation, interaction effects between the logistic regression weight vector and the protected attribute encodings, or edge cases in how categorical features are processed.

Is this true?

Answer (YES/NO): NO